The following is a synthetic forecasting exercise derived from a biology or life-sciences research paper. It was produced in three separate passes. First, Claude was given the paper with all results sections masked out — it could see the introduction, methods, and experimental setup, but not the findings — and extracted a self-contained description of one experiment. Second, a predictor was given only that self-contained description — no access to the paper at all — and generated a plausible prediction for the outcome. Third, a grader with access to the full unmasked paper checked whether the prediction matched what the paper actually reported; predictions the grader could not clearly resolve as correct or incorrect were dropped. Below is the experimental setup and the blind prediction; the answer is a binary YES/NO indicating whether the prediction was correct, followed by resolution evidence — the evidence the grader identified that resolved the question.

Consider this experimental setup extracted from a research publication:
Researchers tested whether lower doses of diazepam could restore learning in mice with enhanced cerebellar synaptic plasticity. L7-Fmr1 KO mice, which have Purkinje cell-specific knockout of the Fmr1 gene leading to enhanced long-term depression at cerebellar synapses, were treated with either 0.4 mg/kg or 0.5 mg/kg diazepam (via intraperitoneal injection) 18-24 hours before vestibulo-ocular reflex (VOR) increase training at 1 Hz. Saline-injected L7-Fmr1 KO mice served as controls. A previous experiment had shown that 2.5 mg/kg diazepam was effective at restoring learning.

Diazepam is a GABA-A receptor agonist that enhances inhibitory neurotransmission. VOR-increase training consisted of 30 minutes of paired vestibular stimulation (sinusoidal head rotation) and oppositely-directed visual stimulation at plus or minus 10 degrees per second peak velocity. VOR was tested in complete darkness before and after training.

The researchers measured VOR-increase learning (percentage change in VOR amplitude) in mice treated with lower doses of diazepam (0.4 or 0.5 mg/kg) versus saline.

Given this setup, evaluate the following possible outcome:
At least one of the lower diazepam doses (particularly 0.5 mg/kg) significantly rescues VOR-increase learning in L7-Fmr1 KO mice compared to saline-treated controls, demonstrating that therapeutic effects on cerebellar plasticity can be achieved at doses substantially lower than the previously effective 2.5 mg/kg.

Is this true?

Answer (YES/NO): YES